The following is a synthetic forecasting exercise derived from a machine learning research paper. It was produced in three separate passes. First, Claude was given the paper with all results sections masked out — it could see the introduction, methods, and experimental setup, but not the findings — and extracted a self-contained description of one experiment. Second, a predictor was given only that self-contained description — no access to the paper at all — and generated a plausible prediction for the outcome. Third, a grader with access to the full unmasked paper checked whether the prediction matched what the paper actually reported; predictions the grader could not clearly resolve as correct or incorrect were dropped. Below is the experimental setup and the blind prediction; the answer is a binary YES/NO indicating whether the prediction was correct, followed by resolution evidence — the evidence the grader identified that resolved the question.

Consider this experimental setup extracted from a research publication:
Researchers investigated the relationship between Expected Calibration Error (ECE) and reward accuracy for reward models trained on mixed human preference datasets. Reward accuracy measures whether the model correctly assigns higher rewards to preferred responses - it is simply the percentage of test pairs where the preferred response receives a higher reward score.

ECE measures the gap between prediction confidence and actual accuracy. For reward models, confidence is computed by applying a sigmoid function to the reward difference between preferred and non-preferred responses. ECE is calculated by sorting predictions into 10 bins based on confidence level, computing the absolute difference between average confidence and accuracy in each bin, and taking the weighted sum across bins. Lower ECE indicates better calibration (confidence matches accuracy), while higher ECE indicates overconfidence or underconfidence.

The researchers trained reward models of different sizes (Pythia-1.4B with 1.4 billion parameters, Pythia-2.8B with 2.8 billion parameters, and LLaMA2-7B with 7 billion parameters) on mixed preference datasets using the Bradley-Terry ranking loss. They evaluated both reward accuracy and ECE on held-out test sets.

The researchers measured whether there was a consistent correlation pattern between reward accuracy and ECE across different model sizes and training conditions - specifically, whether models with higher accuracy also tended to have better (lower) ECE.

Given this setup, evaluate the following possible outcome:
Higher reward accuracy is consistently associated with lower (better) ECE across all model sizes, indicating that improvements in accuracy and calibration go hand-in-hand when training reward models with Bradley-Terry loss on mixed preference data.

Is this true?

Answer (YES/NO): NO